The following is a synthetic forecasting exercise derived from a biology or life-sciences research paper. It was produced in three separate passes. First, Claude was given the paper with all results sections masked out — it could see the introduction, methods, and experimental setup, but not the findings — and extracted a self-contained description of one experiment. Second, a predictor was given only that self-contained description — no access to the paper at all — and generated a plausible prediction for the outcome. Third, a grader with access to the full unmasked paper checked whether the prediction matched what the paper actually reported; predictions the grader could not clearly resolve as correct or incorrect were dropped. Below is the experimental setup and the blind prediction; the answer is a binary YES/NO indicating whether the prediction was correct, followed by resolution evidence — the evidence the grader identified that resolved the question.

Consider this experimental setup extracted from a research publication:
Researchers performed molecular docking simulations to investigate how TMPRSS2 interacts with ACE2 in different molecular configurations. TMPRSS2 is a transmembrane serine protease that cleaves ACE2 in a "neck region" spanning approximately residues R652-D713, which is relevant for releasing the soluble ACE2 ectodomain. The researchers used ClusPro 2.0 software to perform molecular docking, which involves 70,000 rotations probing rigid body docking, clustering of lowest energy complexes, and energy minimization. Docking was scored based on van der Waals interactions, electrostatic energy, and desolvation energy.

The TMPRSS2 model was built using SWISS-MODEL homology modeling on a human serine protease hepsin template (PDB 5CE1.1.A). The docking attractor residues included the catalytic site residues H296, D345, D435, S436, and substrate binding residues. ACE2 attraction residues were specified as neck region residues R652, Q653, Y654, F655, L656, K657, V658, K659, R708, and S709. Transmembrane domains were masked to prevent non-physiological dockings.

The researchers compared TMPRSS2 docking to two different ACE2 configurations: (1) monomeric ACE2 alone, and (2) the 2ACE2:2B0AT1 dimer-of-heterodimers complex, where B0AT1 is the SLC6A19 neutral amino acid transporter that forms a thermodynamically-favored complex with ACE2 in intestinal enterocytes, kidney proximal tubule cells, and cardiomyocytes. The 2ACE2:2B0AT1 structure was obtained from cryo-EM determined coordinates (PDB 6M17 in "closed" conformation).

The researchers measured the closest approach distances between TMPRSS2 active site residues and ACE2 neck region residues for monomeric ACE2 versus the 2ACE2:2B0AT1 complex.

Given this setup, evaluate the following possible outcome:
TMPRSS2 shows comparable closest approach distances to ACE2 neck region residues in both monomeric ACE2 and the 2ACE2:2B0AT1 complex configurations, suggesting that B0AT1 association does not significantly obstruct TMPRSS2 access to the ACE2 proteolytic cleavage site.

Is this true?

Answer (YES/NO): NO